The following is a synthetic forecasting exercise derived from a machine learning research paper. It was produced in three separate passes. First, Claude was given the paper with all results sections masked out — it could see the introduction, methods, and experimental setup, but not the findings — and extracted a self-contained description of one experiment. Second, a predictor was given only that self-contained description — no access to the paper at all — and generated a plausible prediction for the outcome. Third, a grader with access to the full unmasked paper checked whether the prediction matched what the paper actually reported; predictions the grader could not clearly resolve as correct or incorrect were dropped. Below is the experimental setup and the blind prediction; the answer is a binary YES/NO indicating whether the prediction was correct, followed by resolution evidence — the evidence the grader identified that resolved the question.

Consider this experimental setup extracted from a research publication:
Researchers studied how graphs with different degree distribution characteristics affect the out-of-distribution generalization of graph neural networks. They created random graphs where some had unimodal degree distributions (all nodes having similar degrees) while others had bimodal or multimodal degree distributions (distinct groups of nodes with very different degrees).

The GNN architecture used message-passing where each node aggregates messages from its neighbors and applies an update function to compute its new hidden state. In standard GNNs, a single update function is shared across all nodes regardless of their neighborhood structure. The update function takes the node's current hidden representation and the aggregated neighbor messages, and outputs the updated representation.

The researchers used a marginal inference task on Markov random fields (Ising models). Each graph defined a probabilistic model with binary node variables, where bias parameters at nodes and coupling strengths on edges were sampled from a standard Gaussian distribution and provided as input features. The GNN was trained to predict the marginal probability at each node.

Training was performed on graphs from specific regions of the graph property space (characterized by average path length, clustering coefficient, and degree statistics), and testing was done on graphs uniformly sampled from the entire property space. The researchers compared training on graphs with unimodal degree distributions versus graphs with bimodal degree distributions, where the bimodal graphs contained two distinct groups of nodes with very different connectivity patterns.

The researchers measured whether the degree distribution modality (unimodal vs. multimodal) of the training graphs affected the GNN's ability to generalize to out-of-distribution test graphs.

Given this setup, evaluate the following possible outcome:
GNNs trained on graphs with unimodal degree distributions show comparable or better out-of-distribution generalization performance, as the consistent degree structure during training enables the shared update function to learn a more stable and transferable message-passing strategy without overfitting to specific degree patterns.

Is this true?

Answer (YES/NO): YES